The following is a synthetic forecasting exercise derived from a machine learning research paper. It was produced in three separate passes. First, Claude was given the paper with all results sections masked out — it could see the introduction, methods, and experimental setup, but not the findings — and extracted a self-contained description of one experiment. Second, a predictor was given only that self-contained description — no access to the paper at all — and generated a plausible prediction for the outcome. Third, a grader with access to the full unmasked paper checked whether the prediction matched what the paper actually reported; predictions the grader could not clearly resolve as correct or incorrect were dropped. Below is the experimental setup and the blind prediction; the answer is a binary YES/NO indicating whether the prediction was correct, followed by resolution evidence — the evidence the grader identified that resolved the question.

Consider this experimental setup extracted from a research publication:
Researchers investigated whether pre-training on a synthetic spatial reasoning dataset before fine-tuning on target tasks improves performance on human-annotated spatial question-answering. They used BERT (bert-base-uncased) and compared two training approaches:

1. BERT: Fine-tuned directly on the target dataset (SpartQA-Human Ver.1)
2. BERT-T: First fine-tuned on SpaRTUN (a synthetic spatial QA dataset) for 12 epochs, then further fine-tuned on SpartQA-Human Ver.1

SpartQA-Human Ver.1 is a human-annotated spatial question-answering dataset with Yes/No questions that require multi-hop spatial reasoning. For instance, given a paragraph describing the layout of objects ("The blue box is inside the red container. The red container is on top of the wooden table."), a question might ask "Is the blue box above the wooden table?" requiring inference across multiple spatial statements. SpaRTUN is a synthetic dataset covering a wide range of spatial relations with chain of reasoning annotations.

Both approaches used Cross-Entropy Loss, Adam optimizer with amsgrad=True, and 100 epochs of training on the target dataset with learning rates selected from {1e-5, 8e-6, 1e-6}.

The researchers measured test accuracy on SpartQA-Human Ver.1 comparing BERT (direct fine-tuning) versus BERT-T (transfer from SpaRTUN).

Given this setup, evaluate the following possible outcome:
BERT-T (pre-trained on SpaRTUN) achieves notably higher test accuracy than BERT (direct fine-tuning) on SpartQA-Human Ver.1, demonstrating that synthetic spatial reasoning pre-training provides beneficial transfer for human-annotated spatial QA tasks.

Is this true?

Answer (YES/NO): NO